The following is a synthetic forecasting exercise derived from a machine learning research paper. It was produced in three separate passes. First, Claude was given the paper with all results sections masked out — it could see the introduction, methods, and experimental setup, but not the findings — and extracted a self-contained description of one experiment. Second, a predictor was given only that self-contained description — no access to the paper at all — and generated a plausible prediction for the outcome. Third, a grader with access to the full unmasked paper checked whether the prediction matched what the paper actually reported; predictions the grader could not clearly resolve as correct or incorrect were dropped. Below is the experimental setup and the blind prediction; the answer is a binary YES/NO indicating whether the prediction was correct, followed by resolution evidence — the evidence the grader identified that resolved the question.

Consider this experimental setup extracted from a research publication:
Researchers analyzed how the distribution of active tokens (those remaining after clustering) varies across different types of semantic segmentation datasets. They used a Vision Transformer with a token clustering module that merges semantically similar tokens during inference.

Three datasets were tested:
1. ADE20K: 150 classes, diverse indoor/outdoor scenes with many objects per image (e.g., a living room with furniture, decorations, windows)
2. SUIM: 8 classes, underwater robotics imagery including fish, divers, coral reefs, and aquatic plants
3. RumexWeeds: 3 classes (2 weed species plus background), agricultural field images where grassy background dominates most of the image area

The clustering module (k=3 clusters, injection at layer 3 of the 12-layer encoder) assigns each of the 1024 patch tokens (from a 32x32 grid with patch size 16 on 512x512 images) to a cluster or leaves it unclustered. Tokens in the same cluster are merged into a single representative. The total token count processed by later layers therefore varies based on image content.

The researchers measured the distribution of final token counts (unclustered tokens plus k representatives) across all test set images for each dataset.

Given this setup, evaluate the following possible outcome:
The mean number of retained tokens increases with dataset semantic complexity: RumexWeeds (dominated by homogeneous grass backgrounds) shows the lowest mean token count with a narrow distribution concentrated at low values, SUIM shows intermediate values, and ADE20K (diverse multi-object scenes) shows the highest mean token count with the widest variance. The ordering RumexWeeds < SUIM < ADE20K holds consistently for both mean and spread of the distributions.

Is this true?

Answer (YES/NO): YES